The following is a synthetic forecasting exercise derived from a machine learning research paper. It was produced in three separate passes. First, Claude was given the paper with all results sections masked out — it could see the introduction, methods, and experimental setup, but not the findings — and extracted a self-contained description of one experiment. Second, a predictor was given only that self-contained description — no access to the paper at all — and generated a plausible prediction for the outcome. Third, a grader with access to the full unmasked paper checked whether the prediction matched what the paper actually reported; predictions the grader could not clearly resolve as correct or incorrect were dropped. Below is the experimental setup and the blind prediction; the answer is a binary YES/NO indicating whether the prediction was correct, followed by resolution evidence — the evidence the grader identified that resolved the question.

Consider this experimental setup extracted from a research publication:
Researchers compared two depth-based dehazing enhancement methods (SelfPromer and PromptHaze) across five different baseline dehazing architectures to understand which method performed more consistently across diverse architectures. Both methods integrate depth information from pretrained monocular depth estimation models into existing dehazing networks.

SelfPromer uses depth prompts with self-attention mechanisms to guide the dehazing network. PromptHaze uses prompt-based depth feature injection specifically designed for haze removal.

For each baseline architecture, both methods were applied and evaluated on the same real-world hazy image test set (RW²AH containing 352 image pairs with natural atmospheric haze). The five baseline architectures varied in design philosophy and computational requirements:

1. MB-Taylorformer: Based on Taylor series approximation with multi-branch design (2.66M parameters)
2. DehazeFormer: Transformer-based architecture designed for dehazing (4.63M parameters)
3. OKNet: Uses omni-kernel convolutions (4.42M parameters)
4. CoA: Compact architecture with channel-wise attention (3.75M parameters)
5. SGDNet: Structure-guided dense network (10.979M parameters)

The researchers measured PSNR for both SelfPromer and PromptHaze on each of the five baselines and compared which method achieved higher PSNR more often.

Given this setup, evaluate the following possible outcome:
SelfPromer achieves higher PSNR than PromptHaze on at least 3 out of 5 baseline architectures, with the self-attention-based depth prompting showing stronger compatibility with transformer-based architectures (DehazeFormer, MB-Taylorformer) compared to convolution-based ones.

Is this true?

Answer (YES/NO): NO